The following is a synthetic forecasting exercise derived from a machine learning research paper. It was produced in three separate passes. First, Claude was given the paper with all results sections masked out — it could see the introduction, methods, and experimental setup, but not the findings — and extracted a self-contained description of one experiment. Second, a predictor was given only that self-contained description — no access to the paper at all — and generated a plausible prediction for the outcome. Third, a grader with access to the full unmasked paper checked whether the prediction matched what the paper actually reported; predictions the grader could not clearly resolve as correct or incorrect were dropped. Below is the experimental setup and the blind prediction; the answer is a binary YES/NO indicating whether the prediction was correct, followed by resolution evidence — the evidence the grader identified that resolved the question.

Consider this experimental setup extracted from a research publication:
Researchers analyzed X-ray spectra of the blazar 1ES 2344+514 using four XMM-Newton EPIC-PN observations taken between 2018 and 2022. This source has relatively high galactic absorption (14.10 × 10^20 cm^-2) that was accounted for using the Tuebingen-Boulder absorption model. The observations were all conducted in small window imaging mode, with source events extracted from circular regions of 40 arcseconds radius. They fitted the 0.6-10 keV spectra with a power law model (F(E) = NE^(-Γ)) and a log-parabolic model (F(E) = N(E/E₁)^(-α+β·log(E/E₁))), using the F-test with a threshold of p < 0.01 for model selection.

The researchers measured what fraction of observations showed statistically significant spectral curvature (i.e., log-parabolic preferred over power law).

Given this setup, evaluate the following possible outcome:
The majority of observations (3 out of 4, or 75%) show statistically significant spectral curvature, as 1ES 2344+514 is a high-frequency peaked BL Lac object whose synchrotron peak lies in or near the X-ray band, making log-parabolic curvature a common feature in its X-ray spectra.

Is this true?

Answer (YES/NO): NO